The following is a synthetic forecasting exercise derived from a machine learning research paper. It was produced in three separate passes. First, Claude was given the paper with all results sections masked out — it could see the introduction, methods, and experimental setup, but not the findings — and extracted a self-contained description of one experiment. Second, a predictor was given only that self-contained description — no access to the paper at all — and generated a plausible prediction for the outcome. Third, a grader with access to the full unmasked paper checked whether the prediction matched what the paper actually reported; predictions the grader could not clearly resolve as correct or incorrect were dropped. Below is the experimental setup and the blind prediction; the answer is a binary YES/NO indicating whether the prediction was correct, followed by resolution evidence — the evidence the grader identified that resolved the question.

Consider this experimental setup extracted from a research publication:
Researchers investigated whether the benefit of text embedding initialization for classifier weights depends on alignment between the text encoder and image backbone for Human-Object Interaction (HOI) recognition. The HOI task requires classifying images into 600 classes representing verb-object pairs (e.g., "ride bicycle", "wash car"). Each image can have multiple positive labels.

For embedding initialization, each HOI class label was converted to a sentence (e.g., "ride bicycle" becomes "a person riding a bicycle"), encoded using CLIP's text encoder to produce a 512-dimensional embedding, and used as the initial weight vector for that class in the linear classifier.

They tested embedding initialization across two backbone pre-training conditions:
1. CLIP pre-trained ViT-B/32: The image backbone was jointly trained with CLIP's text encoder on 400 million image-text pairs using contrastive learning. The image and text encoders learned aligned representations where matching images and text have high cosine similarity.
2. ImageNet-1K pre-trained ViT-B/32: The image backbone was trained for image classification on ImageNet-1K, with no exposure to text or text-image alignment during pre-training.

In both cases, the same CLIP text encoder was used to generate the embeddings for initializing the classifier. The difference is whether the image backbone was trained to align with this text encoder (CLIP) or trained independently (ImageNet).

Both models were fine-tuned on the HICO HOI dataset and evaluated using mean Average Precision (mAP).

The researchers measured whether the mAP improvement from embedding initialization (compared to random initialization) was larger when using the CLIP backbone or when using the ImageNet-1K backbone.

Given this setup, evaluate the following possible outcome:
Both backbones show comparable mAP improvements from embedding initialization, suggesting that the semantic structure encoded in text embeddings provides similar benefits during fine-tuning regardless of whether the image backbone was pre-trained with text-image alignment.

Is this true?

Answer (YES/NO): NO